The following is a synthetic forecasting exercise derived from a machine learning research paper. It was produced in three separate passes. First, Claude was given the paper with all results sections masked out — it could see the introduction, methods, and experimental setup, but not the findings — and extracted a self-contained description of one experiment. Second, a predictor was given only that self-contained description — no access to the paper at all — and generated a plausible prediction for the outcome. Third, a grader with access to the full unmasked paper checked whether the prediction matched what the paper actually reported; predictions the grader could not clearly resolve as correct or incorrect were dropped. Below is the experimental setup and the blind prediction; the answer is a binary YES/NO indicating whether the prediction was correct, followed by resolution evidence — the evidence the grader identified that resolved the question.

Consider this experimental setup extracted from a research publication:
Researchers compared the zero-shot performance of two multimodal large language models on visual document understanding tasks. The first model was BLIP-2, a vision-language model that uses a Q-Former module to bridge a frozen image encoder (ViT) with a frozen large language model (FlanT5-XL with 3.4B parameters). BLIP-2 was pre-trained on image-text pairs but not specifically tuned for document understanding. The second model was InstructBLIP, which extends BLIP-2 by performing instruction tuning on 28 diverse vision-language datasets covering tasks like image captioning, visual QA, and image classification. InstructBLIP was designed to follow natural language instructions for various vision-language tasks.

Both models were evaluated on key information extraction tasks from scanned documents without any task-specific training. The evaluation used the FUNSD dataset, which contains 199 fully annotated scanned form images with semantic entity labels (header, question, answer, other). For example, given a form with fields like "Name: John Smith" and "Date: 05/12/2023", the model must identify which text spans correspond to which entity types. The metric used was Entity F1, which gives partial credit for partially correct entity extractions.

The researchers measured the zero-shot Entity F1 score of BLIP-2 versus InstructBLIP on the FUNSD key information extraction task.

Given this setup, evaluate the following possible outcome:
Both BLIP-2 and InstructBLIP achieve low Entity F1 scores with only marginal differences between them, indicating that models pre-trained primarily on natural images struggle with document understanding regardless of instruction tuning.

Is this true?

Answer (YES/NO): NO